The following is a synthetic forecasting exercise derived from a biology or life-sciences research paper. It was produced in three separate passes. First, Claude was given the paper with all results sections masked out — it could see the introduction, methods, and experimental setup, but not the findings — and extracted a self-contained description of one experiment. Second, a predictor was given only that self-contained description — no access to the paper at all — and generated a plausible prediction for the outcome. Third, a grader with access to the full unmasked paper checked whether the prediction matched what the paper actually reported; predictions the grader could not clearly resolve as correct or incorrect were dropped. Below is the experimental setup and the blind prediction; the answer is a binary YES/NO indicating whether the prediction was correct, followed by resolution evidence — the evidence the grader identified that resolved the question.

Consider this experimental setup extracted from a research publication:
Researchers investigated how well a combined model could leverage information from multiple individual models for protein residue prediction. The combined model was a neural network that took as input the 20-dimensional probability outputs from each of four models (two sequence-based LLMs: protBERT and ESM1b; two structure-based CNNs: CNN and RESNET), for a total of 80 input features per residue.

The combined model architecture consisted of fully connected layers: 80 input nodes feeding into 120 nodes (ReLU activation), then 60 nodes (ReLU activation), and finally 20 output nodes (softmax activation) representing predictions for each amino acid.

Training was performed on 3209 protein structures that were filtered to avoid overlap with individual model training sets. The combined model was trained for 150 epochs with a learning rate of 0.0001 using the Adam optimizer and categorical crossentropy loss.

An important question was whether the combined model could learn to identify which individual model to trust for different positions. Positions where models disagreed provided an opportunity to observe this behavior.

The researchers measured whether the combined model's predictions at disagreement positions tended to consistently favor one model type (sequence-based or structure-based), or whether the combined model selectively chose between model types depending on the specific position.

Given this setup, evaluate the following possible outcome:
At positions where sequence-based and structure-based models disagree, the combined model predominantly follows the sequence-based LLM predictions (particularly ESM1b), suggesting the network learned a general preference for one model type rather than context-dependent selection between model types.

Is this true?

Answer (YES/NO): NO